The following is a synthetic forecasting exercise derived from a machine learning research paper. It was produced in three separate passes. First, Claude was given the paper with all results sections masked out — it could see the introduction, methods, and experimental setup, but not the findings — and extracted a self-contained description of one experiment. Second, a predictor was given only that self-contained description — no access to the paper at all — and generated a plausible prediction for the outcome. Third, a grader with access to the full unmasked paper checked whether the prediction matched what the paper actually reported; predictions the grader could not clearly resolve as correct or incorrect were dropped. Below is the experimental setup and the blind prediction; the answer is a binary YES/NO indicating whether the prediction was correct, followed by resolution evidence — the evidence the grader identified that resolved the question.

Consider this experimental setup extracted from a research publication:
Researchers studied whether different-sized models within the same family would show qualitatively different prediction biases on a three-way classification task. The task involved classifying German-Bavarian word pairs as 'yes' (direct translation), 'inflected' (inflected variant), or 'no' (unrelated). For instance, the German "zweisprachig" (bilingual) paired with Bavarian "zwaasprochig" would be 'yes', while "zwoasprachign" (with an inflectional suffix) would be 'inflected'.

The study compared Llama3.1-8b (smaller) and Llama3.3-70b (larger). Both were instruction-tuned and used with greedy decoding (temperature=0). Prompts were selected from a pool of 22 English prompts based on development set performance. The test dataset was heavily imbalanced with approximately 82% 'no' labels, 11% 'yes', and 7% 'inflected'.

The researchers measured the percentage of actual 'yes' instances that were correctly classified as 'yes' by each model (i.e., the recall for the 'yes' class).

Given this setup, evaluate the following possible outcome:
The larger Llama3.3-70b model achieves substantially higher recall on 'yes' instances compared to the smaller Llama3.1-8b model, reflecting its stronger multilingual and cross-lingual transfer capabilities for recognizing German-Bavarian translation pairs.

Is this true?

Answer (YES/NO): YES